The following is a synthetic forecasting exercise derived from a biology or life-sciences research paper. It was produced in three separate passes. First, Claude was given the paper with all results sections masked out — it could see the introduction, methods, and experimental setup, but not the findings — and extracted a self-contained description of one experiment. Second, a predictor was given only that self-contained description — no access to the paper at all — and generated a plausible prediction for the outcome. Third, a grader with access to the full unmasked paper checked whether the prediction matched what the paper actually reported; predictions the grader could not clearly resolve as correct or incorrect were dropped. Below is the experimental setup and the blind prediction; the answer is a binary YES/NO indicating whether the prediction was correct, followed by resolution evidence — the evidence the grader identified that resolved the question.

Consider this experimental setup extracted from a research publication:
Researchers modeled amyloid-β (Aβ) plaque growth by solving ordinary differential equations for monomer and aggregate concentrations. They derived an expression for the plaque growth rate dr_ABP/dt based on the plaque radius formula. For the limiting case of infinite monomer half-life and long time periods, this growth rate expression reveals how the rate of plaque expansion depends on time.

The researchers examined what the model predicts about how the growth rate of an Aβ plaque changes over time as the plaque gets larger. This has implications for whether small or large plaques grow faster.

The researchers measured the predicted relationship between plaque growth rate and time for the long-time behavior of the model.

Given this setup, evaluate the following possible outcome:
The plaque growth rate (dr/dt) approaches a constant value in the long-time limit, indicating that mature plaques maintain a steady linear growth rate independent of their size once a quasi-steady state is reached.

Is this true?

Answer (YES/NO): NO